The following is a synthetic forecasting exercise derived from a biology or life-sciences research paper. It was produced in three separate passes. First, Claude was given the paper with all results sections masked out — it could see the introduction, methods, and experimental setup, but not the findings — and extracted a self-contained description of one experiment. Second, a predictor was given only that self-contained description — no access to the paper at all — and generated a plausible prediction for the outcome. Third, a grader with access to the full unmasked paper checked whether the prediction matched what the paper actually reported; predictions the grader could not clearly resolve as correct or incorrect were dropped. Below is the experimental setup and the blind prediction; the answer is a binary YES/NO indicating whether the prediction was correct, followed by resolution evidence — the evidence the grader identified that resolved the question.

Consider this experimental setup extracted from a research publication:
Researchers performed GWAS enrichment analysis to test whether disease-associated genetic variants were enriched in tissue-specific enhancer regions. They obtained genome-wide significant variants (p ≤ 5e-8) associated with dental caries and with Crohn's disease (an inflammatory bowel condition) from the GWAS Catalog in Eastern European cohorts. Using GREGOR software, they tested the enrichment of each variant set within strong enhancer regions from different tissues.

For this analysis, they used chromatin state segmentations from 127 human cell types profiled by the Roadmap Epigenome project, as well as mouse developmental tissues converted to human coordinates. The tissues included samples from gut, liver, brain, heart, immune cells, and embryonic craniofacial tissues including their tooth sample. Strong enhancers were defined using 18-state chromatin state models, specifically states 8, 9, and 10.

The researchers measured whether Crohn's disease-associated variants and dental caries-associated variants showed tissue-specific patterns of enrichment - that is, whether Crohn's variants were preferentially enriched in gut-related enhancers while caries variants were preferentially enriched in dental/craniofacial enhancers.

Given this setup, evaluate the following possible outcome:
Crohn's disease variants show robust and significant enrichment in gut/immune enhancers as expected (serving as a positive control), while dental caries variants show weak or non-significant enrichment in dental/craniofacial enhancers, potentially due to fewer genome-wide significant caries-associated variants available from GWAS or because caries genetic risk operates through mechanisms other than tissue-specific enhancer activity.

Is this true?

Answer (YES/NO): NO